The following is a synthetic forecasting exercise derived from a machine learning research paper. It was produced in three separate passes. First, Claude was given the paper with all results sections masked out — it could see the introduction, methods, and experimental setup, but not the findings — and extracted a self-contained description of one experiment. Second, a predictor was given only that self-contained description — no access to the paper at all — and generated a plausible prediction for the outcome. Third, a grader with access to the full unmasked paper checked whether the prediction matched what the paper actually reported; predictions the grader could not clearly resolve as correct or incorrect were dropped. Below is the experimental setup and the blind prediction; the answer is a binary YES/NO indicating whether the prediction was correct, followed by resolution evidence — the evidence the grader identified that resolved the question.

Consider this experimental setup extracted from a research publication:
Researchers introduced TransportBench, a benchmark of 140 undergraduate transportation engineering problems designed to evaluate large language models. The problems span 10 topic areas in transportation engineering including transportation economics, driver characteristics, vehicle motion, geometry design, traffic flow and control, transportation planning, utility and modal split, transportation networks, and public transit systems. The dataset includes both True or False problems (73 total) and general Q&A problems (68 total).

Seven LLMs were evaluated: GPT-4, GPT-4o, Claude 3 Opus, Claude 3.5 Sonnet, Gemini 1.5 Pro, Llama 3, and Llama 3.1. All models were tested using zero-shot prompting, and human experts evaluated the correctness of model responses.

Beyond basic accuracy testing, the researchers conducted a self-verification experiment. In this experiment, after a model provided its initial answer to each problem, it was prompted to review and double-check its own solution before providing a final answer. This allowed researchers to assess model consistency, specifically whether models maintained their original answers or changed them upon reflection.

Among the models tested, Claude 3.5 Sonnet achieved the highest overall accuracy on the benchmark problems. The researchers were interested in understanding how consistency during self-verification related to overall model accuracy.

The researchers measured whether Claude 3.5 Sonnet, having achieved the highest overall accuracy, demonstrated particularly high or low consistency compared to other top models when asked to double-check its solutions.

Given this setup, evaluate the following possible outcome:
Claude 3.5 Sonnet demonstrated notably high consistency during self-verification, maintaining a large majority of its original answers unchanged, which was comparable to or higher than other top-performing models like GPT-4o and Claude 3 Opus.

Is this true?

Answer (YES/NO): NO